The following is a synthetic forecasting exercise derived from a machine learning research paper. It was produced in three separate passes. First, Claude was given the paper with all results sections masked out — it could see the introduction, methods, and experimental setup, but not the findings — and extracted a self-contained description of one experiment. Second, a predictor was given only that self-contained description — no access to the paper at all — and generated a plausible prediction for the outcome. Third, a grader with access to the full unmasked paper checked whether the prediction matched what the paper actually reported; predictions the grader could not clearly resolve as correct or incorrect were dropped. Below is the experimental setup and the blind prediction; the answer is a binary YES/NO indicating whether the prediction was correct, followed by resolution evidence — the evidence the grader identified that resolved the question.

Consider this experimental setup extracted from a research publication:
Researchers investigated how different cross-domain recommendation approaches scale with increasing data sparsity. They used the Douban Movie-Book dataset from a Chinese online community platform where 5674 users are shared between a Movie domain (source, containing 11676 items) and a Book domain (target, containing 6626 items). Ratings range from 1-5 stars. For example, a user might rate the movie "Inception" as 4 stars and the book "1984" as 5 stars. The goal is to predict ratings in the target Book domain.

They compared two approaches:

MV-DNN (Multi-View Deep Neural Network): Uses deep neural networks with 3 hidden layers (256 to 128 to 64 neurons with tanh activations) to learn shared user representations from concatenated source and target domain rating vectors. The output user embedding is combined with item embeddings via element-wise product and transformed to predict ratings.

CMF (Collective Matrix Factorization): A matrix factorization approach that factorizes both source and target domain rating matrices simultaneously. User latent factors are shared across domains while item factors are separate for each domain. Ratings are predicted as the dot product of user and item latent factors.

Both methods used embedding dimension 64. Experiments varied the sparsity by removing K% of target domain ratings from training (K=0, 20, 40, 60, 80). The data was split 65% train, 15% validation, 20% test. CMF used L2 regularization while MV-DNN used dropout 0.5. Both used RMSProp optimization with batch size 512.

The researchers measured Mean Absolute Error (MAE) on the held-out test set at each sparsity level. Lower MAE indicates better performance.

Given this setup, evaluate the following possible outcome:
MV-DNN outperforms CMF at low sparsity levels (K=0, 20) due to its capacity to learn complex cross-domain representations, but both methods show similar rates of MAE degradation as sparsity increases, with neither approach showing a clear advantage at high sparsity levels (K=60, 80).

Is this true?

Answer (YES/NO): NO